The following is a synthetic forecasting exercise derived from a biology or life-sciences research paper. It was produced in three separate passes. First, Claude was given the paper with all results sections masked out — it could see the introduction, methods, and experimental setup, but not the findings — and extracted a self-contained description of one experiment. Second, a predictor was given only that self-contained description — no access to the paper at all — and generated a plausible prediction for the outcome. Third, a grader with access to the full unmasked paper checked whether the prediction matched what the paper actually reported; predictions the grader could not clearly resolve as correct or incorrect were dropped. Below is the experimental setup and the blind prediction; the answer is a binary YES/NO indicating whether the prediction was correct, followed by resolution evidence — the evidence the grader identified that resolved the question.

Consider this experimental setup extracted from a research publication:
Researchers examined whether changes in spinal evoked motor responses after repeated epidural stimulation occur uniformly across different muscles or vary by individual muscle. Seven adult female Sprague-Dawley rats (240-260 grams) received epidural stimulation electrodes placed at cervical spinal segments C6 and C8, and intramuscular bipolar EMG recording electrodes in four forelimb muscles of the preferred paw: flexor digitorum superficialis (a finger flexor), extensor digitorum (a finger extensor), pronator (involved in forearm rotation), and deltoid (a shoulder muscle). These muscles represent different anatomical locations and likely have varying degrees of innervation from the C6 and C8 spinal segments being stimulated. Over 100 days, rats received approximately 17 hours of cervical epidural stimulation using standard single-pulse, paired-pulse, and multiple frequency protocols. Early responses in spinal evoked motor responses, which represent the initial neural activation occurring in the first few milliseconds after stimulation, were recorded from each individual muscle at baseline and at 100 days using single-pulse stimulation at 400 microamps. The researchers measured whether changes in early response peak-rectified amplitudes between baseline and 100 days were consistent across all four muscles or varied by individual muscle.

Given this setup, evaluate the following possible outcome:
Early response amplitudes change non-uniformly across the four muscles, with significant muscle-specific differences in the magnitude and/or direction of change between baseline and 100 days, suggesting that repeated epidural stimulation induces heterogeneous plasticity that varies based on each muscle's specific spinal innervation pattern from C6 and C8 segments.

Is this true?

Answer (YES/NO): YES